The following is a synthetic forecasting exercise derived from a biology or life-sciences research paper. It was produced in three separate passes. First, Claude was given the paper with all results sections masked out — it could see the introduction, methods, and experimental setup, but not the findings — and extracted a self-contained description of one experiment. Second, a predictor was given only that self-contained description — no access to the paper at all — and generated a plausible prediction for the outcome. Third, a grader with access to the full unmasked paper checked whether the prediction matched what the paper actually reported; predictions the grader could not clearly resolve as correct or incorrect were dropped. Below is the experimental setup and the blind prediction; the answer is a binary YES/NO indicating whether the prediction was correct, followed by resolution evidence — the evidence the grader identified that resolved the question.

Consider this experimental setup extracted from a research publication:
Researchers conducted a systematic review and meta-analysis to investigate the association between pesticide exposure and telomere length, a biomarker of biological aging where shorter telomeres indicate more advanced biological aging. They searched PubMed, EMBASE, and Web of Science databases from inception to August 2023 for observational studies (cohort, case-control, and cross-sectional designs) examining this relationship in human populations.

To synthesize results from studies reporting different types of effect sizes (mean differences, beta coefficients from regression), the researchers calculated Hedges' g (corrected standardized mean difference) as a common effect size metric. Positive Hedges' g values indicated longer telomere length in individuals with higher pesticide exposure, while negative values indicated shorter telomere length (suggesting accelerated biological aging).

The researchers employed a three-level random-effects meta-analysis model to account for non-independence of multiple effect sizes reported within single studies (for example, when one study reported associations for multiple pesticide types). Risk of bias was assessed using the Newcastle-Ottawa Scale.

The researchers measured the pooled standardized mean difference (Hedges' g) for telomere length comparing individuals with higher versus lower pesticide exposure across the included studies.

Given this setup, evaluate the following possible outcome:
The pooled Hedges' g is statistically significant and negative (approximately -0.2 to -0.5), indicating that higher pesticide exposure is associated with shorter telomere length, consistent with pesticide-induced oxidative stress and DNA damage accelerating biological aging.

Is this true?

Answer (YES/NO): NO